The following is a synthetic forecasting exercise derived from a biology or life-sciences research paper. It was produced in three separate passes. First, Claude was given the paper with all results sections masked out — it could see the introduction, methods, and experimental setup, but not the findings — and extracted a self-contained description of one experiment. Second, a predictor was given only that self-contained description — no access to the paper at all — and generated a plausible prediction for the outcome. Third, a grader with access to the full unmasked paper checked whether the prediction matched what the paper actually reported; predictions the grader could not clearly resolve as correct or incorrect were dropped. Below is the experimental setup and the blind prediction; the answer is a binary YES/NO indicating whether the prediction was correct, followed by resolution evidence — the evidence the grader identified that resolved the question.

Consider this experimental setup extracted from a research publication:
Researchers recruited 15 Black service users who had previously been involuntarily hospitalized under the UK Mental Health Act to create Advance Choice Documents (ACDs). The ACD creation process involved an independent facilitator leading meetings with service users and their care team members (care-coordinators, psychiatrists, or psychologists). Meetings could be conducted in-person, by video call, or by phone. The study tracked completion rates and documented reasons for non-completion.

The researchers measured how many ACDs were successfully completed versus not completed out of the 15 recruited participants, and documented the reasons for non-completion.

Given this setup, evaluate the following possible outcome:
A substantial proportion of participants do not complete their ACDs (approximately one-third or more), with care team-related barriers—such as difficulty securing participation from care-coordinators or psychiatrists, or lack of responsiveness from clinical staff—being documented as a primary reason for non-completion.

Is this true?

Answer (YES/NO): YES